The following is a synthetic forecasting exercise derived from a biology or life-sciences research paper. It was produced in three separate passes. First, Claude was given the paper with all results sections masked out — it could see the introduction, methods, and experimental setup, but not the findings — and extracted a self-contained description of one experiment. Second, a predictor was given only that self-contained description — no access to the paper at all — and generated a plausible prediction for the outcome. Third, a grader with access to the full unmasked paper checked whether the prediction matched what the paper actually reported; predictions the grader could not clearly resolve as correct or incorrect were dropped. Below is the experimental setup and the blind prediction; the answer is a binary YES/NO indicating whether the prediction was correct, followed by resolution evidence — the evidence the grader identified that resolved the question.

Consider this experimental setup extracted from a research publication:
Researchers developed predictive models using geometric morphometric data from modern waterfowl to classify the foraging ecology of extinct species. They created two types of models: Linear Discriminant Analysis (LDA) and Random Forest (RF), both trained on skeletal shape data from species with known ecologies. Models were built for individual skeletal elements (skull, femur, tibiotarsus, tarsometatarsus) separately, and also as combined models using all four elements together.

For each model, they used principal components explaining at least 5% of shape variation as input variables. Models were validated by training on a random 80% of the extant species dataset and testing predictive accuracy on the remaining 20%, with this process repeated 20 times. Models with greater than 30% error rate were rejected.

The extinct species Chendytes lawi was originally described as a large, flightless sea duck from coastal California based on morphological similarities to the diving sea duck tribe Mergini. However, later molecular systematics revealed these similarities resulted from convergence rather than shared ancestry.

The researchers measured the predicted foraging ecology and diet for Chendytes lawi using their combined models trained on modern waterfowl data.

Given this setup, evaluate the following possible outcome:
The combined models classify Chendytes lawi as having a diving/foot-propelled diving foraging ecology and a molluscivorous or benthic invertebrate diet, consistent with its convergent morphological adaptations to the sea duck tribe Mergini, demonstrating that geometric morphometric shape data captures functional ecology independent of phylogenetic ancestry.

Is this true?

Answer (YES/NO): YES